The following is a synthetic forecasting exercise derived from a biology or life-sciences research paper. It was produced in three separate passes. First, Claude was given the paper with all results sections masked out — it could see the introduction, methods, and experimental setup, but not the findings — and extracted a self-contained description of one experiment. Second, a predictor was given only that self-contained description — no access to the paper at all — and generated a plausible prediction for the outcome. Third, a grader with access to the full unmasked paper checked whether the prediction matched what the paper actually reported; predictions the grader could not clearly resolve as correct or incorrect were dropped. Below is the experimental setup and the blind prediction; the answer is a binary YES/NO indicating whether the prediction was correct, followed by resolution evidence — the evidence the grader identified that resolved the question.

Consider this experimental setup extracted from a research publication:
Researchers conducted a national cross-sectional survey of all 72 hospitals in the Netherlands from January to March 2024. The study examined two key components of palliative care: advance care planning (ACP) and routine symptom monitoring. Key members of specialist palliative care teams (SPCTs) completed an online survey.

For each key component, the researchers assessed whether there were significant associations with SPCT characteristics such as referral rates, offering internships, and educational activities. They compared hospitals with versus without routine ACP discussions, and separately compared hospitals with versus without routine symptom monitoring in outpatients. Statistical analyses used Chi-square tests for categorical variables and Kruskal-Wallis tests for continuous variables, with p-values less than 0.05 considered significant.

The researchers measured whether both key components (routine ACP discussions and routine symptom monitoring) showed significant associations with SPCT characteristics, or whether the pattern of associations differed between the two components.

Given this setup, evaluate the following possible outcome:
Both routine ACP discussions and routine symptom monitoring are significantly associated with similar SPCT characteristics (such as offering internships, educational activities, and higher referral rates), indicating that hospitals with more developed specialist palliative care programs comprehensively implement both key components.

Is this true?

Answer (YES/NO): NO